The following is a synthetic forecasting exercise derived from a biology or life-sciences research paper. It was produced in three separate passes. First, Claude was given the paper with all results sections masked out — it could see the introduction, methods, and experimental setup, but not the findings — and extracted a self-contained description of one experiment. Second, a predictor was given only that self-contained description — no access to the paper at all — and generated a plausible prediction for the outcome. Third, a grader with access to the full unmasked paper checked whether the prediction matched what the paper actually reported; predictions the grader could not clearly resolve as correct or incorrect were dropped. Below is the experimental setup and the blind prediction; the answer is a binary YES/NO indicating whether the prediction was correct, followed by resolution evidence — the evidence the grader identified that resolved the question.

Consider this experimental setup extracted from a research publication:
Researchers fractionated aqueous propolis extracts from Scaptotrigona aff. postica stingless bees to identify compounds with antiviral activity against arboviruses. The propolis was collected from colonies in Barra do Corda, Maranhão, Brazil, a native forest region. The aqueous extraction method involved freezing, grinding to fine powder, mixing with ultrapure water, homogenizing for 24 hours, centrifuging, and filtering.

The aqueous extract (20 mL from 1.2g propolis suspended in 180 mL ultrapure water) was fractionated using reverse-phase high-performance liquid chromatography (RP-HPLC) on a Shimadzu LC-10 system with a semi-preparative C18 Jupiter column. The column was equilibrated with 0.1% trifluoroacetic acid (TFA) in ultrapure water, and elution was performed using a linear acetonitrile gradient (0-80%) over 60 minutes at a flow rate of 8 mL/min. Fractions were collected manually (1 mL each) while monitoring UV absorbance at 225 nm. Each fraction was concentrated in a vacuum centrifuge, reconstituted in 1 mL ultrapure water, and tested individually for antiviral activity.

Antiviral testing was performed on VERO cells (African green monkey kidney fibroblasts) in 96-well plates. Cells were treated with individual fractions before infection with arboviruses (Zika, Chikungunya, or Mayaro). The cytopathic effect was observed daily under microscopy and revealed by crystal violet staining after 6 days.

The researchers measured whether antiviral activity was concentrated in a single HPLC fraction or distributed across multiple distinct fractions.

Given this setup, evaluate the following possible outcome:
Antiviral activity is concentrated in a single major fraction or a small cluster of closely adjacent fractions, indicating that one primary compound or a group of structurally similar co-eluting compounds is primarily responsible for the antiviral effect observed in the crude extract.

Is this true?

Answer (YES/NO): YES